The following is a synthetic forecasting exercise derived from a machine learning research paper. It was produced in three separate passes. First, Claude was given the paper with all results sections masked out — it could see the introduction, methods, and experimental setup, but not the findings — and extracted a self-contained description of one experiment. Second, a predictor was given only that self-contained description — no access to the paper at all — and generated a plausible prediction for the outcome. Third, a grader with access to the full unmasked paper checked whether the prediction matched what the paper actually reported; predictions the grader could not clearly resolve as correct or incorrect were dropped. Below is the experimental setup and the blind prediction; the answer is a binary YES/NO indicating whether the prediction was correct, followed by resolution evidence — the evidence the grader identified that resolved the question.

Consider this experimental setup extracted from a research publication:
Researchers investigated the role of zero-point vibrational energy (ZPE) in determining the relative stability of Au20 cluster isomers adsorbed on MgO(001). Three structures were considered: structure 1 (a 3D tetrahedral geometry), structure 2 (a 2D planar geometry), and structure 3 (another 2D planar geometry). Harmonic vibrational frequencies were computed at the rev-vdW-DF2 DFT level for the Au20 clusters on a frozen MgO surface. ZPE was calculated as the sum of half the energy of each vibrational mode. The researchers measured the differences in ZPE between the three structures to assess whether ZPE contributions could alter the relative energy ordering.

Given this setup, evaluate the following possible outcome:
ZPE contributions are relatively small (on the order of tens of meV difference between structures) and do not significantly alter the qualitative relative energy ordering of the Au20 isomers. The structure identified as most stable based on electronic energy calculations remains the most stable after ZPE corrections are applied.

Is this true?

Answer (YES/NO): NO